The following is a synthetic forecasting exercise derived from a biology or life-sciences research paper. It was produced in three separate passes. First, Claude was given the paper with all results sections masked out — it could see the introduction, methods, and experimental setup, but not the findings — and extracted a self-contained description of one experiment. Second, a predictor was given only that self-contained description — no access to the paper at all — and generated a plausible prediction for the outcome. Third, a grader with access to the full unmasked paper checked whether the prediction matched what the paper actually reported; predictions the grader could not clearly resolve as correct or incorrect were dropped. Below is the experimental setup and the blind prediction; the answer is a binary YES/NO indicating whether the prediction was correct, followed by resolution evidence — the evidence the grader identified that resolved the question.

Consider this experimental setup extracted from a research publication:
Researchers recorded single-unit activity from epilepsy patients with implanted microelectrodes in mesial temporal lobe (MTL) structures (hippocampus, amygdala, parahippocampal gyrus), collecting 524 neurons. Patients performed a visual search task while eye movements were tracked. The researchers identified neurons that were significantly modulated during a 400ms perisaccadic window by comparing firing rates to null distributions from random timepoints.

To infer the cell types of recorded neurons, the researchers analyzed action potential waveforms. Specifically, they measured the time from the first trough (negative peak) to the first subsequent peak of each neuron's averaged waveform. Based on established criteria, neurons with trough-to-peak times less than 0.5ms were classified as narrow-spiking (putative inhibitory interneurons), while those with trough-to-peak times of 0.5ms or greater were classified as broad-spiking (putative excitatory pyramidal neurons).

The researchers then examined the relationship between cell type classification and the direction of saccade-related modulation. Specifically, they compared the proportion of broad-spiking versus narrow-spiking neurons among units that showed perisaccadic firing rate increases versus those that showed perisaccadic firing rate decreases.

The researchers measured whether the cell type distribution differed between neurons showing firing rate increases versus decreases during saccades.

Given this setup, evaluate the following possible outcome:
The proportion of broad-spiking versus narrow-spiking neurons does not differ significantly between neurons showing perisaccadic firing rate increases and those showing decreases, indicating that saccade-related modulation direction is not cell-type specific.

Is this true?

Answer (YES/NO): NO